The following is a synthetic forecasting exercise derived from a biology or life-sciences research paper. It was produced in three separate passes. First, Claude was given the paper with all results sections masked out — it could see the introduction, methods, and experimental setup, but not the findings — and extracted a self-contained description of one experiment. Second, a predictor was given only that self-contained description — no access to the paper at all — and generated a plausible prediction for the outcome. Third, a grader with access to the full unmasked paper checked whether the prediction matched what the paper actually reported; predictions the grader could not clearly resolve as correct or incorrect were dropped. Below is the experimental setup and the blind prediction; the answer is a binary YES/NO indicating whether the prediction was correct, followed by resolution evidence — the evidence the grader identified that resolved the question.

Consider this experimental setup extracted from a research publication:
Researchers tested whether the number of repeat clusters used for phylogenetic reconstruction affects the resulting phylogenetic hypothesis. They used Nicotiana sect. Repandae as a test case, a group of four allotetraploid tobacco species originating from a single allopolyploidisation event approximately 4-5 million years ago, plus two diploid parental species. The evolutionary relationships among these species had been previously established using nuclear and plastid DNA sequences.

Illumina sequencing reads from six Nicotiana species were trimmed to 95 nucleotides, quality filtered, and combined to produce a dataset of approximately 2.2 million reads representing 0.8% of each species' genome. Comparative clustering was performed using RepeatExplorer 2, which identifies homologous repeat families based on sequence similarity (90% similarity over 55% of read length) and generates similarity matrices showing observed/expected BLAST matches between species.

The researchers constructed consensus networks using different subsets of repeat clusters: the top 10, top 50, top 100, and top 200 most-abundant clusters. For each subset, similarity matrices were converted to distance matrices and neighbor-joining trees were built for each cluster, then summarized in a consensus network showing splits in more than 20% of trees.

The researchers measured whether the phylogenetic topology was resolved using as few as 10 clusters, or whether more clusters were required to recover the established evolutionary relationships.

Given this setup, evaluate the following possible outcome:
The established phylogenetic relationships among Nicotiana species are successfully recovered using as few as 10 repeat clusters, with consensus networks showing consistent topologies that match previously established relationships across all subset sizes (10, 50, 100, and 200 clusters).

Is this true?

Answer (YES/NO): NO